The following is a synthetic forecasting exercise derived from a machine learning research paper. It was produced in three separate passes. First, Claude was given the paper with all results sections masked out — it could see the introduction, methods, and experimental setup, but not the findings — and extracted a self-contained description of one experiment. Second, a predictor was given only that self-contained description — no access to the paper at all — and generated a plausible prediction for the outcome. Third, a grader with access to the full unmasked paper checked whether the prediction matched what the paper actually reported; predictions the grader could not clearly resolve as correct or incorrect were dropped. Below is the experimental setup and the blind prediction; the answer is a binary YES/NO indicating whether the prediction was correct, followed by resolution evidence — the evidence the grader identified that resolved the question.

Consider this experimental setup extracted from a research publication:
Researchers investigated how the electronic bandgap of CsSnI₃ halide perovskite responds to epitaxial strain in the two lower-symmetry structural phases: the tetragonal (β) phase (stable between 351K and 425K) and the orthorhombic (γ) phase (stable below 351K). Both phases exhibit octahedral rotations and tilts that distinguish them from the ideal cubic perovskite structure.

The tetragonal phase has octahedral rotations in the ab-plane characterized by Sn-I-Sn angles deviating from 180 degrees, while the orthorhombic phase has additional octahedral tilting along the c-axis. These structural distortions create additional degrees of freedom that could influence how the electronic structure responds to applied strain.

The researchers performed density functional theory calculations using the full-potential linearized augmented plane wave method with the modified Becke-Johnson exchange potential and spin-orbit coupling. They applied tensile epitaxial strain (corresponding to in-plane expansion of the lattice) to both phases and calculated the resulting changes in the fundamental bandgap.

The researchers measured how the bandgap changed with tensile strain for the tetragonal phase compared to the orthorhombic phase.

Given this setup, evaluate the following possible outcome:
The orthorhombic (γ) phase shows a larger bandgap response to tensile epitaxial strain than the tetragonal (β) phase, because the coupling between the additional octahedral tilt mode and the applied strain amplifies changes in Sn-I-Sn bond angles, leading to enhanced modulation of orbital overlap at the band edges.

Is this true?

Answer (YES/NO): NO